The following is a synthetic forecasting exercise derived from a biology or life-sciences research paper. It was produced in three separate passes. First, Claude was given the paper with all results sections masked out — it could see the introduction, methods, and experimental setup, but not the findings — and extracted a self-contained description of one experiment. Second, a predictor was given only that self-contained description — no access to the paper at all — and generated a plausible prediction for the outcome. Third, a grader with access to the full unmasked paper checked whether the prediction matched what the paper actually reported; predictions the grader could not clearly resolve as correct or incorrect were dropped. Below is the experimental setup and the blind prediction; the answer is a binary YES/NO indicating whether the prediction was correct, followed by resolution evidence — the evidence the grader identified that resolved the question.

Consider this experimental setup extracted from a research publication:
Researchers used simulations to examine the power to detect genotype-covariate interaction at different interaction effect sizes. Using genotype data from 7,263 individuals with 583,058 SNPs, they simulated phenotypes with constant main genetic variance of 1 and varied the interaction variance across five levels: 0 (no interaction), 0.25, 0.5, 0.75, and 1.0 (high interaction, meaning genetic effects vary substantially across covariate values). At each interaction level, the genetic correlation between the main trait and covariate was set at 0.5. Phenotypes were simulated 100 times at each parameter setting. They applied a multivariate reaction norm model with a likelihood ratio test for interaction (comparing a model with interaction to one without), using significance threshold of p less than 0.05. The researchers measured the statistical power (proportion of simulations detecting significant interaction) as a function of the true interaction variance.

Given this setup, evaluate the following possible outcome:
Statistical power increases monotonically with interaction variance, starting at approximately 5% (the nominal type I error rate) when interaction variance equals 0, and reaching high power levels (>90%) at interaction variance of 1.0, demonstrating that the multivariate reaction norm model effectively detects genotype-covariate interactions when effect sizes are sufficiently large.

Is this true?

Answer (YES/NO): YES